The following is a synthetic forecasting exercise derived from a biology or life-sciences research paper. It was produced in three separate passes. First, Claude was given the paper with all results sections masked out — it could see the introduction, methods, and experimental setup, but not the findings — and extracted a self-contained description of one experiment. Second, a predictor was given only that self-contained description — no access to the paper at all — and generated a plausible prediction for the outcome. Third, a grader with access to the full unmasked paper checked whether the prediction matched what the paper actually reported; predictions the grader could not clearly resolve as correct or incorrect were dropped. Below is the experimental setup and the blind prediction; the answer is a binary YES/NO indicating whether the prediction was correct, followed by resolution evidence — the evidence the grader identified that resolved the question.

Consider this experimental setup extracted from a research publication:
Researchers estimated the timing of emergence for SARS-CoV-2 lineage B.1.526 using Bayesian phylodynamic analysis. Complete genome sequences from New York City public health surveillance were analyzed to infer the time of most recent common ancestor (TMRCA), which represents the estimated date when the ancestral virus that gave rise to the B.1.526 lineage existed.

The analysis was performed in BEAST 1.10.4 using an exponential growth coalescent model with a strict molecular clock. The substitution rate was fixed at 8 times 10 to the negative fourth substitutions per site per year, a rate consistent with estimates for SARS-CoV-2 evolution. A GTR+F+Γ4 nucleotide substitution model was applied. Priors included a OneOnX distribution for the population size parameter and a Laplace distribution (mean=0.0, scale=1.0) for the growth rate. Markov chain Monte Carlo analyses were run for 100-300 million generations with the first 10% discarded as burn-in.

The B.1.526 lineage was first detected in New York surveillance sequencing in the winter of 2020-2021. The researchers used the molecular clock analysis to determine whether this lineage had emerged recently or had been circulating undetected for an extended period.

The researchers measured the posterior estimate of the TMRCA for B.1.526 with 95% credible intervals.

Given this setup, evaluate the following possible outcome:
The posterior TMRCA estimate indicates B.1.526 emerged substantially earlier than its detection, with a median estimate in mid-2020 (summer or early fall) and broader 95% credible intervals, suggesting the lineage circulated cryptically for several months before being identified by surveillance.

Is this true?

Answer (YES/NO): NO